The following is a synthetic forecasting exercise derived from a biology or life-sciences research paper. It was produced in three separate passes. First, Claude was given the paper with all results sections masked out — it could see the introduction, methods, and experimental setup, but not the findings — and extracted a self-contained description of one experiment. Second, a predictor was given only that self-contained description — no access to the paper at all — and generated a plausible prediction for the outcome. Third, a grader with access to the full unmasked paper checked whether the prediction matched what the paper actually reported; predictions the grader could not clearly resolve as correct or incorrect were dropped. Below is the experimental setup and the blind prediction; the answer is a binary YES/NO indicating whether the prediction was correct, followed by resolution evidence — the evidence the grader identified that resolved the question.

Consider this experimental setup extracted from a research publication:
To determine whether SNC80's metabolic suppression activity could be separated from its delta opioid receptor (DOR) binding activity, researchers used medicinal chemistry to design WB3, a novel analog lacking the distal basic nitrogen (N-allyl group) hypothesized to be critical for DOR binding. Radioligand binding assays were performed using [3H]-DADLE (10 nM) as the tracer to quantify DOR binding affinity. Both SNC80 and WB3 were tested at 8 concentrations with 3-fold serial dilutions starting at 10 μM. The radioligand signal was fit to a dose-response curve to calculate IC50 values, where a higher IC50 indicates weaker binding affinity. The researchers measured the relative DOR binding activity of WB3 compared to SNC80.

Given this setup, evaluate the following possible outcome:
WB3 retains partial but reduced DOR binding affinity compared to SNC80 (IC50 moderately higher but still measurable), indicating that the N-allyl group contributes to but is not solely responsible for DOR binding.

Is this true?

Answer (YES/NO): NO